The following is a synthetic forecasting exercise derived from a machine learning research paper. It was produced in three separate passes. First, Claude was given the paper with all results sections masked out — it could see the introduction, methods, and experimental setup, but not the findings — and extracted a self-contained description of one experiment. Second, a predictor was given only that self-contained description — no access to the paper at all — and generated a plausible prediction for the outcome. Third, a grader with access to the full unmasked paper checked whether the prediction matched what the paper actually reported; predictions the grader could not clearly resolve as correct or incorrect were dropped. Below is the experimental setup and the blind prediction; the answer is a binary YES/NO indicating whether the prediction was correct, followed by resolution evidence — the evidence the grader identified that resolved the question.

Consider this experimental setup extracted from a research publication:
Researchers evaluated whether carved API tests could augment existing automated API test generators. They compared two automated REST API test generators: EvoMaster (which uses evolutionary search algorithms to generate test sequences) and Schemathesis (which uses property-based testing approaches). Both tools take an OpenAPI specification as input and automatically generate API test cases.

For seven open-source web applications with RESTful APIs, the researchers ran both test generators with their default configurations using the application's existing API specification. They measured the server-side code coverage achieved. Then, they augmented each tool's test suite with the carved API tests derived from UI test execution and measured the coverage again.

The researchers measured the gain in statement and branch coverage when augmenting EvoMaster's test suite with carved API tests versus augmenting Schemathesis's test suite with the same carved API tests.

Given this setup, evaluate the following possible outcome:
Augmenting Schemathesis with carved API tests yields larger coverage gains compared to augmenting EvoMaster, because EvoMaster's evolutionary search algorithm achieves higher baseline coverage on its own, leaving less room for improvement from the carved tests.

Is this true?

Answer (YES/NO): NO